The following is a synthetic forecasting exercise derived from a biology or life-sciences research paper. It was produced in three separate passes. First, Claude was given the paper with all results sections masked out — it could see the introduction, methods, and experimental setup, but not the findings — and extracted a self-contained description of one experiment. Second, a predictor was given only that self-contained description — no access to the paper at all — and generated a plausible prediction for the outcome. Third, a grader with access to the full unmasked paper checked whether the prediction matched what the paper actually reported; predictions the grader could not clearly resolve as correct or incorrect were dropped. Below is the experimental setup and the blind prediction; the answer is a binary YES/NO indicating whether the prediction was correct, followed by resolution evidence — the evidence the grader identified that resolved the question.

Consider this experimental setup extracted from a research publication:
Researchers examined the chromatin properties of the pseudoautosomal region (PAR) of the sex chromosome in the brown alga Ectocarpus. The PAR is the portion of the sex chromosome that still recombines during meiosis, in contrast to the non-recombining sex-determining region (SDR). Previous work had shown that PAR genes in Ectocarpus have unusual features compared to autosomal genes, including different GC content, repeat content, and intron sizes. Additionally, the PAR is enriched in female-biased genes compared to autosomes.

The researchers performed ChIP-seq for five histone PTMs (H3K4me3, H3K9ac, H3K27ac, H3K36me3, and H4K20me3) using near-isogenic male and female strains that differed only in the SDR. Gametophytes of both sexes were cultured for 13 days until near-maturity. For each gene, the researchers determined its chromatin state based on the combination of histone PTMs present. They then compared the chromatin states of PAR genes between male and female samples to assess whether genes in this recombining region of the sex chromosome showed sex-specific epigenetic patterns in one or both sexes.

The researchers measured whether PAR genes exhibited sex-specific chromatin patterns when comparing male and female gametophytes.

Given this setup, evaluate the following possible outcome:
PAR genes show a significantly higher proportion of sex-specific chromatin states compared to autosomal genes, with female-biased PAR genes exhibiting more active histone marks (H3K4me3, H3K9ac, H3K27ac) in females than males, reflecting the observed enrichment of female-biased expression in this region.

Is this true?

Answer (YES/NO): NO